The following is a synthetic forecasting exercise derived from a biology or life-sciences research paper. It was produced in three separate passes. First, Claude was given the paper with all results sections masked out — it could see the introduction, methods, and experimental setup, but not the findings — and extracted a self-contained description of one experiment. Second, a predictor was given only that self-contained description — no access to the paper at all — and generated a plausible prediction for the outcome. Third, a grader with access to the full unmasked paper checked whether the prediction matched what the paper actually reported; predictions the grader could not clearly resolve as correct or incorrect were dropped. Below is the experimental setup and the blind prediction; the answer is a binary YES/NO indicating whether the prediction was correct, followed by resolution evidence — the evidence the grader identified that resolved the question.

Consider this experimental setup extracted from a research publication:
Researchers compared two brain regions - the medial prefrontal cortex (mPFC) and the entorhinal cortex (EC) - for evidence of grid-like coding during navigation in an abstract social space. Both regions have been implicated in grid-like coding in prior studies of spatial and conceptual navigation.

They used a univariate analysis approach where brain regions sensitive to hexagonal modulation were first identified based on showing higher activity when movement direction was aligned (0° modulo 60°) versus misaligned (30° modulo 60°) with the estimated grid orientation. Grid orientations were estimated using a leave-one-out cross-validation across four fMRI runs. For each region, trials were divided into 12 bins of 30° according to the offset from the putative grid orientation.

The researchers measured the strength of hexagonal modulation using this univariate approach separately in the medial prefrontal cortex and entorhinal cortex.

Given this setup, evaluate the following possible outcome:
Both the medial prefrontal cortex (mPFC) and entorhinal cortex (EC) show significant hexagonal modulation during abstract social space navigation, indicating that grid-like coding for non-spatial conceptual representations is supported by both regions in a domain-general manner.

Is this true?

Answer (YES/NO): NO